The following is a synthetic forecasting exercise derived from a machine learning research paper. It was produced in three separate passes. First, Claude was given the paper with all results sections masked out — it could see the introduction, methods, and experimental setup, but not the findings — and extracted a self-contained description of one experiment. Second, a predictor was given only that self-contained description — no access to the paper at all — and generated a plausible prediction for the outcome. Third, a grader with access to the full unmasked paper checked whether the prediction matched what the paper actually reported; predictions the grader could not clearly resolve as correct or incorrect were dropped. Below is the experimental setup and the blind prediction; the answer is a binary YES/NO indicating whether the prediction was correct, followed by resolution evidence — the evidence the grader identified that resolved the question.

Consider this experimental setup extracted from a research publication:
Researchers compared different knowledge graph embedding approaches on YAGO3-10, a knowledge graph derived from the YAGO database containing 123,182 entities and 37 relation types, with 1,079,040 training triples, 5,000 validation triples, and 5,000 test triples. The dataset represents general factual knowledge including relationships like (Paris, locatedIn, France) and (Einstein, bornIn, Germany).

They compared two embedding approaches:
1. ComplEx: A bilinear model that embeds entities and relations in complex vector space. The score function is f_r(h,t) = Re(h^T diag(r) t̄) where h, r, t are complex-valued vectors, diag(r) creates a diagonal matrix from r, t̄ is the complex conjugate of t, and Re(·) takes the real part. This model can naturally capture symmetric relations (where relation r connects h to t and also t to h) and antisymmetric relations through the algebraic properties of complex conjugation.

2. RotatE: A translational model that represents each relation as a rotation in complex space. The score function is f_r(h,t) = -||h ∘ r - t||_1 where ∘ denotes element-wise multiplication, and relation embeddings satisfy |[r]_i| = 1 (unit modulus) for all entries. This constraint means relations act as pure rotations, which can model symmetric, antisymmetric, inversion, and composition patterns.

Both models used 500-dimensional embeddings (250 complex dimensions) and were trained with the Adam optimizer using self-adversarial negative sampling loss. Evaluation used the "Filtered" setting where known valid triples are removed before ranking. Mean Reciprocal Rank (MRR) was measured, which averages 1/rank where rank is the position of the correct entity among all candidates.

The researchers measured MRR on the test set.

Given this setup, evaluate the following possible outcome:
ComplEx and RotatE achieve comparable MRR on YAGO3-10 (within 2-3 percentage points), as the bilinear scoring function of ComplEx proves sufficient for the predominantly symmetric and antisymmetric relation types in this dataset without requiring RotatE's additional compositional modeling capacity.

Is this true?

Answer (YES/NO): NO